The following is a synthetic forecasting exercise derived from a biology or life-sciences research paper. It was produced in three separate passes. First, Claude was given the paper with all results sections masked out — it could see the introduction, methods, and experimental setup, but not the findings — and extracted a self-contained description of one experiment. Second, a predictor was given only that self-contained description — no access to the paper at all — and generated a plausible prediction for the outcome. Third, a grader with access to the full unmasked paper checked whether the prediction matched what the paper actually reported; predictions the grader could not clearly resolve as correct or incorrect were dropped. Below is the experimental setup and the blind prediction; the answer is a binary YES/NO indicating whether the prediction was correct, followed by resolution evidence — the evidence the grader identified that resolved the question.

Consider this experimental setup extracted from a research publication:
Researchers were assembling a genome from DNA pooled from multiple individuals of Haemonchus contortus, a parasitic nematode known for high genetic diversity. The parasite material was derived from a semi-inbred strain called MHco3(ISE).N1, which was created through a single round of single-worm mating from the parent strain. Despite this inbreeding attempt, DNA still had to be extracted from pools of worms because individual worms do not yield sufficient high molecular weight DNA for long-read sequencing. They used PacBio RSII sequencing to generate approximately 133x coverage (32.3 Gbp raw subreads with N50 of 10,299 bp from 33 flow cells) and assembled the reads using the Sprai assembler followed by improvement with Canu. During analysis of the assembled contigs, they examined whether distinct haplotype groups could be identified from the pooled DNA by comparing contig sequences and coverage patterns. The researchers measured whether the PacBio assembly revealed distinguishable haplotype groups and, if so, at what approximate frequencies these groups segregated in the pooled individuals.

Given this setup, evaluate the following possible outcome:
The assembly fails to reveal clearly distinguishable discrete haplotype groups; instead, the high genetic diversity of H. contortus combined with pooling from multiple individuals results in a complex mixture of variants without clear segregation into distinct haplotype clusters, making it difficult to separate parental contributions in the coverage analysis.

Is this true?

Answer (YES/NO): NO